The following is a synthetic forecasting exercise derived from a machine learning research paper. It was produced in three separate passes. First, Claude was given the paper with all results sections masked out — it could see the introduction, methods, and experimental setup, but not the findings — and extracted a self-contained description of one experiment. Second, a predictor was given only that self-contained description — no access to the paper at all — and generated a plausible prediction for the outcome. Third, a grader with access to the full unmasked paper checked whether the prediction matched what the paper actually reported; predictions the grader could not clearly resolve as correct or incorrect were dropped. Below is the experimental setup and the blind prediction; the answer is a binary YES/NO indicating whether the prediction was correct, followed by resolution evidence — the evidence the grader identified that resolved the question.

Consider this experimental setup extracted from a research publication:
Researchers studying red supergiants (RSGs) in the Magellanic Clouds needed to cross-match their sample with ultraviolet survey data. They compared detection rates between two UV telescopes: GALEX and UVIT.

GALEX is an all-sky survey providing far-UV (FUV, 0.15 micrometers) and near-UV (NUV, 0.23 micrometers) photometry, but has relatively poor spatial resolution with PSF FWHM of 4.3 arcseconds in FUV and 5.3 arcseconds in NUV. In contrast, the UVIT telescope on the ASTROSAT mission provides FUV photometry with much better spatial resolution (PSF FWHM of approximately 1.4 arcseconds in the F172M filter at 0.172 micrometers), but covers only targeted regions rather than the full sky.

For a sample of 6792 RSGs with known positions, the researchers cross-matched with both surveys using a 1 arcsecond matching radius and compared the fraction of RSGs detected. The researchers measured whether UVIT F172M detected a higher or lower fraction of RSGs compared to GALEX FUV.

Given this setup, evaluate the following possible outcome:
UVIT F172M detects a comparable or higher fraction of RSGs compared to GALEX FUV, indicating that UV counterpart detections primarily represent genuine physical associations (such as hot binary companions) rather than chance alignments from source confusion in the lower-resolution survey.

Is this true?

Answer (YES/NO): YES